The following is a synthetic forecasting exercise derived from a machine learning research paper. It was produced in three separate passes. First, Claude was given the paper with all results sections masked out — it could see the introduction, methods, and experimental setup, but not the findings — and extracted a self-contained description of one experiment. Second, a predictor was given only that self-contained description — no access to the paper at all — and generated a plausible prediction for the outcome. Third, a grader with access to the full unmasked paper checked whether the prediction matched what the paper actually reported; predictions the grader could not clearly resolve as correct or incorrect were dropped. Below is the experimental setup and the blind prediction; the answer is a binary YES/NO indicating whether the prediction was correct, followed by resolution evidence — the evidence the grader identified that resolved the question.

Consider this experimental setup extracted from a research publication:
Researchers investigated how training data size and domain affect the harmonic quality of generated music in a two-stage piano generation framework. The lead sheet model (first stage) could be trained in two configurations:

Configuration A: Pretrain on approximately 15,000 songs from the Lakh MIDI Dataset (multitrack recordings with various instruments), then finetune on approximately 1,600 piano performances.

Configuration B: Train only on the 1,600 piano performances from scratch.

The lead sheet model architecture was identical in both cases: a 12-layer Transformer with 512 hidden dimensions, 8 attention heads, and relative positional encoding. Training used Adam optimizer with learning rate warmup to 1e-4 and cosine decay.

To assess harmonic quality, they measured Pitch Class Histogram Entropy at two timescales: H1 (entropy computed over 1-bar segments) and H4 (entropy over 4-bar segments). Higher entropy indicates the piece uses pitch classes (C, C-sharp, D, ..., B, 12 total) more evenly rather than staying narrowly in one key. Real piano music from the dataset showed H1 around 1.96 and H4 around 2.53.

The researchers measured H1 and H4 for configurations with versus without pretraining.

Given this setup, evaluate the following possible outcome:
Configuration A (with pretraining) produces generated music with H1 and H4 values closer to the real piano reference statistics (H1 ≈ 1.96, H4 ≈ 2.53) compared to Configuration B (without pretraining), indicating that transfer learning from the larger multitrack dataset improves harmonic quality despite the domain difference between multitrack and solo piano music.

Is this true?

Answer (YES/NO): NO